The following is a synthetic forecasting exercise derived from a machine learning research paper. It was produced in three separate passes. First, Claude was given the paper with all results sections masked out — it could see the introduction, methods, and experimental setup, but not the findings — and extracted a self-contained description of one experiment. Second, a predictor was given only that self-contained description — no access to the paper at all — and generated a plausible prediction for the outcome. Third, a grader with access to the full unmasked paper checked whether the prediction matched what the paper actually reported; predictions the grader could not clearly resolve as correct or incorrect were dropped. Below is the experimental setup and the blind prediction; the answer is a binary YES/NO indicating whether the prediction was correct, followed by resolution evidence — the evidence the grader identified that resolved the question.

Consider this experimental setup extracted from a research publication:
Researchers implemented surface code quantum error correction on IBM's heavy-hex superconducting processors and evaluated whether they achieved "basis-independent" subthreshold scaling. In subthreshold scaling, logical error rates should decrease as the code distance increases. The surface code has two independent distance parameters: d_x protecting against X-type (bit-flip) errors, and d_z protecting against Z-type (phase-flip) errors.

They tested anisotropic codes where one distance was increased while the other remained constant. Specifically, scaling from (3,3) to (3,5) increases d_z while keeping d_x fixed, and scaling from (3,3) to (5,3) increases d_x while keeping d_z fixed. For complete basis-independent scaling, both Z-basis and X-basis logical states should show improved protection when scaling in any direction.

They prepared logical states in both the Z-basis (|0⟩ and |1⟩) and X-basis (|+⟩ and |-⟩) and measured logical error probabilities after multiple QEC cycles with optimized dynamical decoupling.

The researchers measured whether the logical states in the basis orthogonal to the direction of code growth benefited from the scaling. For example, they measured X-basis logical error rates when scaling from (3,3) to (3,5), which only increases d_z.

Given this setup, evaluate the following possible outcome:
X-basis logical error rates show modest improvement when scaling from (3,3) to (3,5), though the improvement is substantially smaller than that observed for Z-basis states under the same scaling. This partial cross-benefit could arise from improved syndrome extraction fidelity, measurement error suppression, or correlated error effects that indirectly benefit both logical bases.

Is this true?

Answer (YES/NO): NO